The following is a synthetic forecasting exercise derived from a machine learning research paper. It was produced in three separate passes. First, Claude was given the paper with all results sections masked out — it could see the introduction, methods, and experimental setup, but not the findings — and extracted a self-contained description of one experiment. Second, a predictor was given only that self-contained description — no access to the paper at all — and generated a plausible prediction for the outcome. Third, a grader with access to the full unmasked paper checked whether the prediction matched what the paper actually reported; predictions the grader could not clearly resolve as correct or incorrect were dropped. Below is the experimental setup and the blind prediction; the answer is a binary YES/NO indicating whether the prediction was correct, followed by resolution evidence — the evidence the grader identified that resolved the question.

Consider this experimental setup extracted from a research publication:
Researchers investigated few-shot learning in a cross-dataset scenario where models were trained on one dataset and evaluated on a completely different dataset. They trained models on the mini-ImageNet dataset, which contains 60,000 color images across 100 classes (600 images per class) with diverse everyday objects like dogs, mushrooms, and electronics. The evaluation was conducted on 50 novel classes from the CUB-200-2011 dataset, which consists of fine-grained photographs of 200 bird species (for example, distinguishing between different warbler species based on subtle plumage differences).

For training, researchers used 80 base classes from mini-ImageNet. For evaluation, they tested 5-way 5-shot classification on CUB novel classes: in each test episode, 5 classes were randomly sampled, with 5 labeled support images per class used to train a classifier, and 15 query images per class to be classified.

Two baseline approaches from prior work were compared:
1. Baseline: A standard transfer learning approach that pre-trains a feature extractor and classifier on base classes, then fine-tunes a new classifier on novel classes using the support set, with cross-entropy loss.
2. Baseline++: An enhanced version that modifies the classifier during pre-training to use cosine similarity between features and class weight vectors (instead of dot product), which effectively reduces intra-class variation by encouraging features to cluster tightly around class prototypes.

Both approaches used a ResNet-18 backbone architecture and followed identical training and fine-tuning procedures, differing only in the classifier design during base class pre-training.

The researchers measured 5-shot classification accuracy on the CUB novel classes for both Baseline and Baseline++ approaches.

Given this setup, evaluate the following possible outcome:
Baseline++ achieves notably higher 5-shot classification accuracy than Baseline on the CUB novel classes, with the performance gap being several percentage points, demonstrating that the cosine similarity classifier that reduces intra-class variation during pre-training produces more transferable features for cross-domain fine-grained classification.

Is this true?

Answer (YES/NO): NO